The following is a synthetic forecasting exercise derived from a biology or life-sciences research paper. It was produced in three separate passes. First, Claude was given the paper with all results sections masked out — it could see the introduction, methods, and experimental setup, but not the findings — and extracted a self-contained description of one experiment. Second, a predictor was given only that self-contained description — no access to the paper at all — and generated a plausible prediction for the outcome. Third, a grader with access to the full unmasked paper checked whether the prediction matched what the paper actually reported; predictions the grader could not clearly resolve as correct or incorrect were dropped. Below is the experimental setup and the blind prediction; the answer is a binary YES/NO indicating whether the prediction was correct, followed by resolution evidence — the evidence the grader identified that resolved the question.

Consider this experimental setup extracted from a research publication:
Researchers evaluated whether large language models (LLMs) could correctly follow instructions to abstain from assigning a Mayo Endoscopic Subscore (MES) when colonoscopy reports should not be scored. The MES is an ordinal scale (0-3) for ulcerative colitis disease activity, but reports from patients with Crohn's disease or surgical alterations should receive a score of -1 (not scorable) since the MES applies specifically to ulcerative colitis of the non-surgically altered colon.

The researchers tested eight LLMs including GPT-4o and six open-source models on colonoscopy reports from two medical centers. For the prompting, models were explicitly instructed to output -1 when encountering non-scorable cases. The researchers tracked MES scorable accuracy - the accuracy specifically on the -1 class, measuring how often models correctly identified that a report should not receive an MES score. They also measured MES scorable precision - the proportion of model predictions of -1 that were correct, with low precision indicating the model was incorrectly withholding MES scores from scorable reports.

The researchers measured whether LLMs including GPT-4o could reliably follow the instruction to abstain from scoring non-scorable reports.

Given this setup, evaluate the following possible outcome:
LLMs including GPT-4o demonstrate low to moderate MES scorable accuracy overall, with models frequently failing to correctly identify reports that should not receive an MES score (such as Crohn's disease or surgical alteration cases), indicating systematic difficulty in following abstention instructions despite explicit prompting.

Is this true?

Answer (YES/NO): NO